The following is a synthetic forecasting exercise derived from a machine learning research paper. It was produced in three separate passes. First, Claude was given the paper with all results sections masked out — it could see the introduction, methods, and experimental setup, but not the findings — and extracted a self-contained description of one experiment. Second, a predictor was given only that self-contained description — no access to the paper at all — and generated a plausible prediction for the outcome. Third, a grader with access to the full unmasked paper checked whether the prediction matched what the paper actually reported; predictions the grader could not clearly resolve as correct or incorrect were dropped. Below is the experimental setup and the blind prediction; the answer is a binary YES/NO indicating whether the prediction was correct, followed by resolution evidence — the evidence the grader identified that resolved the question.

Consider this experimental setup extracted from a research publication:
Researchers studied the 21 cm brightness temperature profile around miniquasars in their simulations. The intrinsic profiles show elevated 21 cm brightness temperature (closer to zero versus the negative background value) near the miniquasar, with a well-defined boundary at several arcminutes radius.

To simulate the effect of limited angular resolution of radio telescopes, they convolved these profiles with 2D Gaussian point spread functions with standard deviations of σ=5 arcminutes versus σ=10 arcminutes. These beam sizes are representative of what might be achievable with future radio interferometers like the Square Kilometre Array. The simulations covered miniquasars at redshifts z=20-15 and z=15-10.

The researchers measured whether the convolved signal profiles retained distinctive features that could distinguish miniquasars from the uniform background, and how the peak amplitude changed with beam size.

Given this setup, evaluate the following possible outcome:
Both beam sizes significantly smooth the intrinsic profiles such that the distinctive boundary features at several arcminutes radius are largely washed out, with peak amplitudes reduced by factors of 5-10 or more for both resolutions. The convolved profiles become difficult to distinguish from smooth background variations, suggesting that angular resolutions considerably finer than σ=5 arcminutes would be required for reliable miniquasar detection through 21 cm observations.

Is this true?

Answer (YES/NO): NO